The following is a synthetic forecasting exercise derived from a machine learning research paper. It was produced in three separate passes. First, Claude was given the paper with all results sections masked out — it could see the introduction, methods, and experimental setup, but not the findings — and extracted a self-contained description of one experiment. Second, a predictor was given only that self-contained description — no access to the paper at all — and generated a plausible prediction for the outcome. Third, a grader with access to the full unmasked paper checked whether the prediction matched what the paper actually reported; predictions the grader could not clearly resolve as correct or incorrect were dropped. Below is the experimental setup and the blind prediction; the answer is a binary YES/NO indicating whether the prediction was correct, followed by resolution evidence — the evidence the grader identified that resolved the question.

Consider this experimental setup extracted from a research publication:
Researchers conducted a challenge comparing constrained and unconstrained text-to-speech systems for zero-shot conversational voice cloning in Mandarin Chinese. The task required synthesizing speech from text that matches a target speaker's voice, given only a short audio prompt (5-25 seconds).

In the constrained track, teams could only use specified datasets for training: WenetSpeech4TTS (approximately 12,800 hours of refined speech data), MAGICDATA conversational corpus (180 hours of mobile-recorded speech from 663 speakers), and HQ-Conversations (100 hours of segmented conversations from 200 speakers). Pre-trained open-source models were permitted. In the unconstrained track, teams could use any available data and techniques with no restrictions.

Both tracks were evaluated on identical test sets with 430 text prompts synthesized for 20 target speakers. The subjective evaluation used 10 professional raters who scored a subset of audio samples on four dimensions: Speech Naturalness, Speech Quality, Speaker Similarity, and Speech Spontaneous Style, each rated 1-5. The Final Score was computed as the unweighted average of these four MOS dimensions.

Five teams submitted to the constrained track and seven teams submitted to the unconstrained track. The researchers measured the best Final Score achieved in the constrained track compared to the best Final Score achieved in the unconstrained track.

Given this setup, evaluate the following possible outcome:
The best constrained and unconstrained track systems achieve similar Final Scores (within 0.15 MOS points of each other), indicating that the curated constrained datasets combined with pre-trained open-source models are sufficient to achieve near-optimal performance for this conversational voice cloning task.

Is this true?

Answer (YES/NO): YES